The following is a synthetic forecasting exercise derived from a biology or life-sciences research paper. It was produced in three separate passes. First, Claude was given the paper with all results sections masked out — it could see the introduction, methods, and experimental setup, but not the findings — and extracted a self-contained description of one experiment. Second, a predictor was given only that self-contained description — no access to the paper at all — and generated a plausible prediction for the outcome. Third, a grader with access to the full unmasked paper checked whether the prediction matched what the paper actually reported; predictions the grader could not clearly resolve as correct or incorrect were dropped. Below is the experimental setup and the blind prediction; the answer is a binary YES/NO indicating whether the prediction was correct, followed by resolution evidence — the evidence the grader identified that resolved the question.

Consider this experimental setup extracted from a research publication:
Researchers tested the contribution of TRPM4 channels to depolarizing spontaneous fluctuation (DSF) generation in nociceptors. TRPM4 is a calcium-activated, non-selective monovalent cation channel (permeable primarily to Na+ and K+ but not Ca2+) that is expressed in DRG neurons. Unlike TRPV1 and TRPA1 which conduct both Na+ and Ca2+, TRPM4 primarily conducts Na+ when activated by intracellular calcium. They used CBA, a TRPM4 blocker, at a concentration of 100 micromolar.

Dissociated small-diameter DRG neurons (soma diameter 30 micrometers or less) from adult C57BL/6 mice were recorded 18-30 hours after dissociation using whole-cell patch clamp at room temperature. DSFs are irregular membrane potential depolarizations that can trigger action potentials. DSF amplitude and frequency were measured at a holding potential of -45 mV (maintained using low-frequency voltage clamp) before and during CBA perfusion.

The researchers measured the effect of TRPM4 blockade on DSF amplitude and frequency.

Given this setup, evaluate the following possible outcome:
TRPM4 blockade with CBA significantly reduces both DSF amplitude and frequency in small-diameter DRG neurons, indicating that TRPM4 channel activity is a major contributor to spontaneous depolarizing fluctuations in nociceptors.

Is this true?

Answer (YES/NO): NO